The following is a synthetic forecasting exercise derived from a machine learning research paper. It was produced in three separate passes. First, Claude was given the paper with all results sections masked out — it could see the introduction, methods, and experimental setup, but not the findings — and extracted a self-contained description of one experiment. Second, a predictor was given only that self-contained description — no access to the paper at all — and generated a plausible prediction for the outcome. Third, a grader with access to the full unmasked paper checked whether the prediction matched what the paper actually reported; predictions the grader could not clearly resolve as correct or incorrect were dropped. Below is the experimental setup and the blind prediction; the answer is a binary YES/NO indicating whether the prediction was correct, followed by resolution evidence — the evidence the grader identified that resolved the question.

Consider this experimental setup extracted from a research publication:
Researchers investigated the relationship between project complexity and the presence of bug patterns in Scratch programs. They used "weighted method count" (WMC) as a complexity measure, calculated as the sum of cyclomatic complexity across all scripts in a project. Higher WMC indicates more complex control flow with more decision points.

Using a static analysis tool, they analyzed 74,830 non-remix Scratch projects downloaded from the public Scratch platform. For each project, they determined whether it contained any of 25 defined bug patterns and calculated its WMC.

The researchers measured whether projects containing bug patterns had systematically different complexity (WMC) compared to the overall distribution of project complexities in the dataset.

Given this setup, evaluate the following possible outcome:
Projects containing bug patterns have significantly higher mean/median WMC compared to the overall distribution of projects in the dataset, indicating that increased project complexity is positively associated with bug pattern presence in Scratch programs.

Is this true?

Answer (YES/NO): NO